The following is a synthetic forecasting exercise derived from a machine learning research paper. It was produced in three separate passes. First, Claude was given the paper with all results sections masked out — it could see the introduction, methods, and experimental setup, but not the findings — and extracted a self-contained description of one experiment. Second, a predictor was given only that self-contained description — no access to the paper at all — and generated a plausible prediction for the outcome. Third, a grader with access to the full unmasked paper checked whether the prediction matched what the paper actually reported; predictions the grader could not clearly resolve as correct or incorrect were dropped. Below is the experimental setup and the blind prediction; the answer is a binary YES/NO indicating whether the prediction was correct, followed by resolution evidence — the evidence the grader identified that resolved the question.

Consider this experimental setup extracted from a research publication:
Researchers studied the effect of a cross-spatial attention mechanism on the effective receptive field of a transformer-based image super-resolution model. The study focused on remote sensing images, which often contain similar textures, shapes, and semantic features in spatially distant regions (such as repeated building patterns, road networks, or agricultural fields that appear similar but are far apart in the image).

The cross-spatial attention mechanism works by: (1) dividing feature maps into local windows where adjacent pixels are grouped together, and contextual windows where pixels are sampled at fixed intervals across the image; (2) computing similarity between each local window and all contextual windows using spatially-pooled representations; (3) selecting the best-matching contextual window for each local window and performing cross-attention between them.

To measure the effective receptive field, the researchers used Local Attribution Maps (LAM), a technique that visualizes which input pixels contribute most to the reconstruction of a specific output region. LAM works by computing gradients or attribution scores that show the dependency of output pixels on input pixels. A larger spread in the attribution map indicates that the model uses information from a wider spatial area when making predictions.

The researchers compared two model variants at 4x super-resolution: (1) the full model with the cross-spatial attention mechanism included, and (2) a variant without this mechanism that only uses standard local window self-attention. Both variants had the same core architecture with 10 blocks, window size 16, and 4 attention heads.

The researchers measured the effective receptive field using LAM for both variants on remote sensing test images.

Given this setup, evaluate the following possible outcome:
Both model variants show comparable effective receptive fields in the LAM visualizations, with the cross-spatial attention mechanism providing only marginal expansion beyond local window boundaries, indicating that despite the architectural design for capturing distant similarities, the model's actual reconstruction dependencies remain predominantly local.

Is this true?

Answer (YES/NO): NO